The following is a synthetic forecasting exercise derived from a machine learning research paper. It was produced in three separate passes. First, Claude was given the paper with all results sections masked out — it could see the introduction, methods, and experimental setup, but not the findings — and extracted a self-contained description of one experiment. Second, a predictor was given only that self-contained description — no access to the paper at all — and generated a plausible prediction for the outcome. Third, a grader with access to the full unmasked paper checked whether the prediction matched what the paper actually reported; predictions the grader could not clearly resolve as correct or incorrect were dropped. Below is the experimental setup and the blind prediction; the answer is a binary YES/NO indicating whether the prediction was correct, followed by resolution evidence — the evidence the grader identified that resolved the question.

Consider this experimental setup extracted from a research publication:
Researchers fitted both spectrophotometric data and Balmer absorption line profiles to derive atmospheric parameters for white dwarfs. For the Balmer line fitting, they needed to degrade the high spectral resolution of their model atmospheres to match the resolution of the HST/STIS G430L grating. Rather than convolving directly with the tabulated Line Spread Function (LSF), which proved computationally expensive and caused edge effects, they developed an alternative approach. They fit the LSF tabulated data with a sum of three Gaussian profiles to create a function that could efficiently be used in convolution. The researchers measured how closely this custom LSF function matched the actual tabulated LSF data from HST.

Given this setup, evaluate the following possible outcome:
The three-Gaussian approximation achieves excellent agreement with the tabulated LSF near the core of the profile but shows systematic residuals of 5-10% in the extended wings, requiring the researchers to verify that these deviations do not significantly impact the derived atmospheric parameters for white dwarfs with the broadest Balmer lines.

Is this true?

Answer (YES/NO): NO